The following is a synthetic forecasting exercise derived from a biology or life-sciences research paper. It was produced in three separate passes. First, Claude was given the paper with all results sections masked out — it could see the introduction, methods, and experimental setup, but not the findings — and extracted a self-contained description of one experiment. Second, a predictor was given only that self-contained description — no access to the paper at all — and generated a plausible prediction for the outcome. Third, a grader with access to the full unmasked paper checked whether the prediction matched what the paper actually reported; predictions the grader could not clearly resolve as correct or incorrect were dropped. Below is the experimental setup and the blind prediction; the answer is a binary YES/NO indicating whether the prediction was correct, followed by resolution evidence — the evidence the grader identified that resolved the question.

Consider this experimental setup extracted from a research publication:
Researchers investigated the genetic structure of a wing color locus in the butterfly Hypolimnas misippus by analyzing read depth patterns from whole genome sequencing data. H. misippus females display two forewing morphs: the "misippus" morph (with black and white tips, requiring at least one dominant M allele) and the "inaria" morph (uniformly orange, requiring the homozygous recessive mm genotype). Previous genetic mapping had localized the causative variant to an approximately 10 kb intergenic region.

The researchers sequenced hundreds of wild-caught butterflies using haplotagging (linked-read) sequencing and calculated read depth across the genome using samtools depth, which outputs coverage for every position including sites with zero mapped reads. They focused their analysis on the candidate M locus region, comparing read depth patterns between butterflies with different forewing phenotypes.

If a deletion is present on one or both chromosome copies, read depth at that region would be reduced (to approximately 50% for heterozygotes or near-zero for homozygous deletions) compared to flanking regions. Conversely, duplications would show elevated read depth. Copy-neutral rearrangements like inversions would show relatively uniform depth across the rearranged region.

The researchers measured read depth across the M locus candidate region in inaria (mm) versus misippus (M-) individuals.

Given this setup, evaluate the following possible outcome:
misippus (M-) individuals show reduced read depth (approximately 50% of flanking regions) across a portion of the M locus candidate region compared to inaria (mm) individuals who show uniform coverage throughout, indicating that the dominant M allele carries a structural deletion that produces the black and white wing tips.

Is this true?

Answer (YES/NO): NO